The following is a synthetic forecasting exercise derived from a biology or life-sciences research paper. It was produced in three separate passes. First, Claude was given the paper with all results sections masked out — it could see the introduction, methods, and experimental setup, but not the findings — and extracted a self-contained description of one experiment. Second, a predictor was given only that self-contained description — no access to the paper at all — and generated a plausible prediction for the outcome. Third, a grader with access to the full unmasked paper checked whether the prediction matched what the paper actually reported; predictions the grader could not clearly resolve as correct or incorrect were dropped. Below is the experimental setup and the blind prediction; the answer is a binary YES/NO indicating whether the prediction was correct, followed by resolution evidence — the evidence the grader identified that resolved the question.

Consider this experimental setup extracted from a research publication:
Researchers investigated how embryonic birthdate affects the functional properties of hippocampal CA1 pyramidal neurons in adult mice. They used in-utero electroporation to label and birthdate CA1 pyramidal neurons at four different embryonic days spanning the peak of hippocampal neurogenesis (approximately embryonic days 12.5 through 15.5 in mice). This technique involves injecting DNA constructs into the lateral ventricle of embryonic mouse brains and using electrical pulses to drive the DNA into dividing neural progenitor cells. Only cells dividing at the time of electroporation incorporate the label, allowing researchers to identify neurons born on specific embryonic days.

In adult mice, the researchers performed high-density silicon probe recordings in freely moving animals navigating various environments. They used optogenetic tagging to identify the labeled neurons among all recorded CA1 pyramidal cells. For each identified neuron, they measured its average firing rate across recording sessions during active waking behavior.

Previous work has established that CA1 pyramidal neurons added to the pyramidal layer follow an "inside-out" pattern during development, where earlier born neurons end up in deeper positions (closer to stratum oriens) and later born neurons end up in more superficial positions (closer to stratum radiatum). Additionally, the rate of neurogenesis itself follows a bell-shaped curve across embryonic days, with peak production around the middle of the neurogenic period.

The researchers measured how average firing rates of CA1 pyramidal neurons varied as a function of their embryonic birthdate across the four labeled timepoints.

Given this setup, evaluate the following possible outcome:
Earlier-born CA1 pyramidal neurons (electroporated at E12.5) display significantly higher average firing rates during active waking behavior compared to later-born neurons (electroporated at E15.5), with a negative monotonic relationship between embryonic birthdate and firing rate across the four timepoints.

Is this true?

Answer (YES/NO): NO